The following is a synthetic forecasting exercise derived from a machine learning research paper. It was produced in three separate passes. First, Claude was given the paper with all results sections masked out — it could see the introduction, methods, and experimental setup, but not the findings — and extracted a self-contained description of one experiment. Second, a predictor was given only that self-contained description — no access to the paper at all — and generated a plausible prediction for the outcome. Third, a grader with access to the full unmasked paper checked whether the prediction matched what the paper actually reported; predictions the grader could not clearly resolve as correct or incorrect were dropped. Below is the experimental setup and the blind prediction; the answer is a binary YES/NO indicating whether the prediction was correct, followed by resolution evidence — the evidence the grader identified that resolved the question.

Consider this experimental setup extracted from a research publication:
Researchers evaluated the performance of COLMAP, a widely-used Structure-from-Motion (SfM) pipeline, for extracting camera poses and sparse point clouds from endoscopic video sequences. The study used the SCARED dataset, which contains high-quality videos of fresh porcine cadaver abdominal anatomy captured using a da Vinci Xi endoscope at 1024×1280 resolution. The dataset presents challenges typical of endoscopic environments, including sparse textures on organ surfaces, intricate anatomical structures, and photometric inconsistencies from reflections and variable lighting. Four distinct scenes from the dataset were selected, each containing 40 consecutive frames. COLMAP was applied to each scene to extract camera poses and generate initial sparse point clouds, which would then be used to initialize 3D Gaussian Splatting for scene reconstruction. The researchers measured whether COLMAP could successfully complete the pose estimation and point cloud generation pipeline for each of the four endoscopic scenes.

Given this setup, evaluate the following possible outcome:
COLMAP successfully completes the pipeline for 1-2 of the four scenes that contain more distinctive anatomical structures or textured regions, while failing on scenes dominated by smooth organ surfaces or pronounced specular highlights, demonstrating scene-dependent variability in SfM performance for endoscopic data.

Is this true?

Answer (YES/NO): YES